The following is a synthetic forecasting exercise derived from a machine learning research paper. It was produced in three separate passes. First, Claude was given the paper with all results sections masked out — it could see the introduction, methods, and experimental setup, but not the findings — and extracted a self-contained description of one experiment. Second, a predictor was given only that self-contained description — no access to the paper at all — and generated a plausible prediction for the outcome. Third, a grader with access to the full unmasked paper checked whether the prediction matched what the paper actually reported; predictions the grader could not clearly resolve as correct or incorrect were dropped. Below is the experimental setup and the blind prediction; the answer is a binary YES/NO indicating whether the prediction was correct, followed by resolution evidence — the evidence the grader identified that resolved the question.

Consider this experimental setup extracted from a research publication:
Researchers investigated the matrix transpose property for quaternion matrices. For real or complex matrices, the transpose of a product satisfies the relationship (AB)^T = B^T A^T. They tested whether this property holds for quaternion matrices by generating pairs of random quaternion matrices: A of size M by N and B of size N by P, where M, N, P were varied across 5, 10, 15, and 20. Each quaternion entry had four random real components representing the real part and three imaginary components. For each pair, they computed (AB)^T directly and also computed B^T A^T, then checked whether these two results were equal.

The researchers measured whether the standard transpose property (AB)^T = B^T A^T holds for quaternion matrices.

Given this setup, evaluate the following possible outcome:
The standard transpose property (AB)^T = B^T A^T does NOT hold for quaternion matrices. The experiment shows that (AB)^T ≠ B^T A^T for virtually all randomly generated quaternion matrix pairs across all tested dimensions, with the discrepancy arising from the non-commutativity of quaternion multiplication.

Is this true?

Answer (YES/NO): YES